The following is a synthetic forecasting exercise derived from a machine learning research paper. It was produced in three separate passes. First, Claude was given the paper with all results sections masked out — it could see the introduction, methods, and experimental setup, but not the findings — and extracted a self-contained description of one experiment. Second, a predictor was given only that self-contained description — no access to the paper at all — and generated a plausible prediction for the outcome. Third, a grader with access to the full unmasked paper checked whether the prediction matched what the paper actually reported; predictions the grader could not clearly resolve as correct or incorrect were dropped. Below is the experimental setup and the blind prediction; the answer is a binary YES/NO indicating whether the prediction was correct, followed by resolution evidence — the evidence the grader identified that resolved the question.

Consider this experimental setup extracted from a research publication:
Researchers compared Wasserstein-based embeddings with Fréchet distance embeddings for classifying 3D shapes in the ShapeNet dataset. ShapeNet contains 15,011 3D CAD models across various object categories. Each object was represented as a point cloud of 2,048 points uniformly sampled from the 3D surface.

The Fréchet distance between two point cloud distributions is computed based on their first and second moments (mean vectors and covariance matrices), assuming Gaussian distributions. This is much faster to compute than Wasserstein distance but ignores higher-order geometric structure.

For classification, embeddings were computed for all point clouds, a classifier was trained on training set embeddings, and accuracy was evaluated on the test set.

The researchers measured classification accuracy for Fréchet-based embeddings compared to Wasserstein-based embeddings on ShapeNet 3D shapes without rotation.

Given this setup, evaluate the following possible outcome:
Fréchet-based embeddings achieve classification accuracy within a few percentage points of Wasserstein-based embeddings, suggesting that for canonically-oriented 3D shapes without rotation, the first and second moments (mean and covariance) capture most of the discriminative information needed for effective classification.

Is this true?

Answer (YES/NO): NO